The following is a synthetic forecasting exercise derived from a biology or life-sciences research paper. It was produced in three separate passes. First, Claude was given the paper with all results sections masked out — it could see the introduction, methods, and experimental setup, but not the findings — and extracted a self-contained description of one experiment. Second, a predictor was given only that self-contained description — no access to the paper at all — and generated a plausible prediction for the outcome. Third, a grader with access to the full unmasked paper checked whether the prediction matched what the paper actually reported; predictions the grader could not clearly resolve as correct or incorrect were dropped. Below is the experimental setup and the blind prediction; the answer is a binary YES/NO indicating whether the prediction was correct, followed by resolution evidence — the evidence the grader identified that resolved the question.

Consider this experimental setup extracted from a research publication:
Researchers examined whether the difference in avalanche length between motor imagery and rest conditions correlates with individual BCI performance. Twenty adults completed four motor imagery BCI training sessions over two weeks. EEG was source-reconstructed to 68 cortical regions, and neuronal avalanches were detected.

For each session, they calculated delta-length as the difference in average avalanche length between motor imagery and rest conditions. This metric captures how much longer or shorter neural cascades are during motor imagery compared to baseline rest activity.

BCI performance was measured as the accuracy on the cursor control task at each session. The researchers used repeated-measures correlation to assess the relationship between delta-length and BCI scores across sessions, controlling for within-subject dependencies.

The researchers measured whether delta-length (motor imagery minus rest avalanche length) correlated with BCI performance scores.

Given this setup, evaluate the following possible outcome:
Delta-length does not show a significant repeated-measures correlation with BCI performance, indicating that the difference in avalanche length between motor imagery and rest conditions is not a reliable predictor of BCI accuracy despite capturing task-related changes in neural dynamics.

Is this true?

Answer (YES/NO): NO